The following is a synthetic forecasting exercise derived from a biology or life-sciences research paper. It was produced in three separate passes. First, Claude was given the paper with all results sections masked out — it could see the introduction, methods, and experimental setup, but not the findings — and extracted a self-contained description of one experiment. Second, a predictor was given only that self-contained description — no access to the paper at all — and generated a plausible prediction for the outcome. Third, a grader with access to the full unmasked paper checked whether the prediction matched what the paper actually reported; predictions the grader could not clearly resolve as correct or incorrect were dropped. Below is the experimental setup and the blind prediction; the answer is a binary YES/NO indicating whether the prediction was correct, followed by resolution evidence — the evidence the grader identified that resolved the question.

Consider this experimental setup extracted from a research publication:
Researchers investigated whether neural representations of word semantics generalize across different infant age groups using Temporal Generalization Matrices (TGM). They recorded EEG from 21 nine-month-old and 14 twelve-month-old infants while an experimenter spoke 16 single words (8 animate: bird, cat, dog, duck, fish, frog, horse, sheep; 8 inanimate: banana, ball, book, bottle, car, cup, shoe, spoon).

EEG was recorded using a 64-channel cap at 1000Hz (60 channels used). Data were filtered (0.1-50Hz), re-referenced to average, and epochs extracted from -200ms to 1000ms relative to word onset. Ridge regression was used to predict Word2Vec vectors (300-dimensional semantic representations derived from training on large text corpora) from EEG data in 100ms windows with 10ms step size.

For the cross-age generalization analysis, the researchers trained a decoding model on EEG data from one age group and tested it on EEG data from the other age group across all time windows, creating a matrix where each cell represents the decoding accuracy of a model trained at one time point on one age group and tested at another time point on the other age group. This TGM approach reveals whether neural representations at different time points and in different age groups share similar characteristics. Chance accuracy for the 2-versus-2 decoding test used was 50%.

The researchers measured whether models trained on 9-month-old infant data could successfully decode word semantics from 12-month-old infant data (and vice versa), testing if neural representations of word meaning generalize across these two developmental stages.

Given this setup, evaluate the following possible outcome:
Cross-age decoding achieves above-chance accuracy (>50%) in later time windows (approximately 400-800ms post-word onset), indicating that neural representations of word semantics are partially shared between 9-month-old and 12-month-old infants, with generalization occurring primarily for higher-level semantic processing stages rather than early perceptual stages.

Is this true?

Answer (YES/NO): NO